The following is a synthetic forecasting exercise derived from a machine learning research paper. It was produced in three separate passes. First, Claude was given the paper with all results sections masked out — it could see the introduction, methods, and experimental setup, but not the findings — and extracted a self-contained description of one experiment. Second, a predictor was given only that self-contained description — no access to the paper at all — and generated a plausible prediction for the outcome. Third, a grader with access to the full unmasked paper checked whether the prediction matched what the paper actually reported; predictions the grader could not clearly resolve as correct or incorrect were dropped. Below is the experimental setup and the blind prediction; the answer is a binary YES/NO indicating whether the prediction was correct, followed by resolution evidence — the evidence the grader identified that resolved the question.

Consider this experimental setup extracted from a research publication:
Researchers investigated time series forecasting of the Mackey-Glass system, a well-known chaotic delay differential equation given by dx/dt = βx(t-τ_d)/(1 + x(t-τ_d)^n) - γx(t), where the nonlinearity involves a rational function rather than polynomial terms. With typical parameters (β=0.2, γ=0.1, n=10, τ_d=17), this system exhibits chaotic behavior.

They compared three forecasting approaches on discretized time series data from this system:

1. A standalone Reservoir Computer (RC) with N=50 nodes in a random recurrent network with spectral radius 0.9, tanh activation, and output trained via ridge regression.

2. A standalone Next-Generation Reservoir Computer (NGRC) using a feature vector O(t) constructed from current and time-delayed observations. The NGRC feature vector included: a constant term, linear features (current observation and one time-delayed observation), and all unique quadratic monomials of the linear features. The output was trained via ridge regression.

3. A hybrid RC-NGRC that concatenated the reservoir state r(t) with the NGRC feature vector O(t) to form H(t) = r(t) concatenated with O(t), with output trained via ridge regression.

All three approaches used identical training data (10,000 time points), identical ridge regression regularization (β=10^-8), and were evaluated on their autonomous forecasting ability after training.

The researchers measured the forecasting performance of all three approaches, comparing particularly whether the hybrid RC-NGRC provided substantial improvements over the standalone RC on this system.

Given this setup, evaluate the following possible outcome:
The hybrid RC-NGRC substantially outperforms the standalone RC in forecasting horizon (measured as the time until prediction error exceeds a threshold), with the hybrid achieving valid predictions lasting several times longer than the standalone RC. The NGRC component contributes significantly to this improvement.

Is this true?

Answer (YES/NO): NO